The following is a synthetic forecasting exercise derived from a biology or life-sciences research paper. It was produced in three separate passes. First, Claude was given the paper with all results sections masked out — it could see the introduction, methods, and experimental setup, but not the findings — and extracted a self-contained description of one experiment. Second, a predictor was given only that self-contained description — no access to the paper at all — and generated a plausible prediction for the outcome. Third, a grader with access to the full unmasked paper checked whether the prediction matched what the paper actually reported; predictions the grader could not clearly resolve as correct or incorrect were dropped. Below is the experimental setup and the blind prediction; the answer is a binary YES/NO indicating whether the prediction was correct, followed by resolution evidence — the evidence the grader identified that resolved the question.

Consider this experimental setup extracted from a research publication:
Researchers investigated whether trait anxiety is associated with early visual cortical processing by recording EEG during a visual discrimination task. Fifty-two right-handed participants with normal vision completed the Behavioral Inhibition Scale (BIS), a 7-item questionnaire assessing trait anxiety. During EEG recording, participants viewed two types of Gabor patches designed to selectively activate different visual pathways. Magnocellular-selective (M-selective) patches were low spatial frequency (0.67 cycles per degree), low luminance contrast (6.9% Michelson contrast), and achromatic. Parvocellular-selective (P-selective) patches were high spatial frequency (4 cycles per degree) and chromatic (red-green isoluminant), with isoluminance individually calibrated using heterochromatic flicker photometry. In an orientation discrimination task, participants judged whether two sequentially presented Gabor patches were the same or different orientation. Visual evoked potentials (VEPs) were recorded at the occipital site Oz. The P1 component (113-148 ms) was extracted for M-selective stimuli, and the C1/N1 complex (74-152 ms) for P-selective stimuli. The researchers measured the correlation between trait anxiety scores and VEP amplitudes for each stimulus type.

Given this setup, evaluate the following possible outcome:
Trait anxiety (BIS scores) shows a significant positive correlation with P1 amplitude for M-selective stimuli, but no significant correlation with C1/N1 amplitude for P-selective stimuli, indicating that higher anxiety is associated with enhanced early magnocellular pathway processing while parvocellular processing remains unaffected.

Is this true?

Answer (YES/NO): NO